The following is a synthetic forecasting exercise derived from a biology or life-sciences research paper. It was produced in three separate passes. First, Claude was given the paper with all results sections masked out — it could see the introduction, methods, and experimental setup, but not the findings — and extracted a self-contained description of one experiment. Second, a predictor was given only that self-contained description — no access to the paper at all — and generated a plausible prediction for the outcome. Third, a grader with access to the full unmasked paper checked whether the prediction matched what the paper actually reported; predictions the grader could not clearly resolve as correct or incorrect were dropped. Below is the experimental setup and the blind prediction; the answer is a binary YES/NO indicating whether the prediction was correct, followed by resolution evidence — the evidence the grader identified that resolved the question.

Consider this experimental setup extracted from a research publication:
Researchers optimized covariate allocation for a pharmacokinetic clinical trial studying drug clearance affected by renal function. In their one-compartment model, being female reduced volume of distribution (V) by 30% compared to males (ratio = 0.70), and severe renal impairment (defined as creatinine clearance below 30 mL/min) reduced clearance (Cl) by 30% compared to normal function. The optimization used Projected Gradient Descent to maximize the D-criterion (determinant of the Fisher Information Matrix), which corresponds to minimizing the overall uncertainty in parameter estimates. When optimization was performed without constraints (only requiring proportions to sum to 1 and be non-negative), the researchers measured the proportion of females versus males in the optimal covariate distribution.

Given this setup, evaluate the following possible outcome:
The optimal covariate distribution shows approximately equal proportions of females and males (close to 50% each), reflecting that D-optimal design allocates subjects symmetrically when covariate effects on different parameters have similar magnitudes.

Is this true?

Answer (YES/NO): NO